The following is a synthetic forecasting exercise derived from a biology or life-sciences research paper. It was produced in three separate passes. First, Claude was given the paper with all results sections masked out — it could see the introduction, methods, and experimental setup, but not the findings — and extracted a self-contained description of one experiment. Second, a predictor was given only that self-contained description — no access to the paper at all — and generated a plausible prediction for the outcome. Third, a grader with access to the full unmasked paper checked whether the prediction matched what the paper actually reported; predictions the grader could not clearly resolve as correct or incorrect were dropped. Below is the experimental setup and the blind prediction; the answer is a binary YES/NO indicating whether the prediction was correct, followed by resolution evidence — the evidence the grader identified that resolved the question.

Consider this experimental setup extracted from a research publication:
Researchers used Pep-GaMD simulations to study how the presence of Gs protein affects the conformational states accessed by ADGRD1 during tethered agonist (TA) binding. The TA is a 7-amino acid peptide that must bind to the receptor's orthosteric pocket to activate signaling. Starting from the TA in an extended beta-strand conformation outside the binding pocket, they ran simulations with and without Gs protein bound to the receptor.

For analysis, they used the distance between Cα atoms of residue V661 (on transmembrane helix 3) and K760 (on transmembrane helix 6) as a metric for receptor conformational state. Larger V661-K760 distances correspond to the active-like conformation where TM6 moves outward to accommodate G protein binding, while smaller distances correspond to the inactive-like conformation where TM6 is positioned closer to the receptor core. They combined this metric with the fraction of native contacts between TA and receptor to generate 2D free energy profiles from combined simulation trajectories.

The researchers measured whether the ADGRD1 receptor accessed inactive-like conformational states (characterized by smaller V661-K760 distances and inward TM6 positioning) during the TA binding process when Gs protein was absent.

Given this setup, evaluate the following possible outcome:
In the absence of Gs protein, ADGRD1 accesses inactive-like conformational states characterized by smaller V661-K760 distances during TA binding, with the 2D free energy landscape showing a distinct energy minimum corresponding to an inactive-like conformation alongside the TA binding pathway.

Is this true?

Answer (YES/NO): YES